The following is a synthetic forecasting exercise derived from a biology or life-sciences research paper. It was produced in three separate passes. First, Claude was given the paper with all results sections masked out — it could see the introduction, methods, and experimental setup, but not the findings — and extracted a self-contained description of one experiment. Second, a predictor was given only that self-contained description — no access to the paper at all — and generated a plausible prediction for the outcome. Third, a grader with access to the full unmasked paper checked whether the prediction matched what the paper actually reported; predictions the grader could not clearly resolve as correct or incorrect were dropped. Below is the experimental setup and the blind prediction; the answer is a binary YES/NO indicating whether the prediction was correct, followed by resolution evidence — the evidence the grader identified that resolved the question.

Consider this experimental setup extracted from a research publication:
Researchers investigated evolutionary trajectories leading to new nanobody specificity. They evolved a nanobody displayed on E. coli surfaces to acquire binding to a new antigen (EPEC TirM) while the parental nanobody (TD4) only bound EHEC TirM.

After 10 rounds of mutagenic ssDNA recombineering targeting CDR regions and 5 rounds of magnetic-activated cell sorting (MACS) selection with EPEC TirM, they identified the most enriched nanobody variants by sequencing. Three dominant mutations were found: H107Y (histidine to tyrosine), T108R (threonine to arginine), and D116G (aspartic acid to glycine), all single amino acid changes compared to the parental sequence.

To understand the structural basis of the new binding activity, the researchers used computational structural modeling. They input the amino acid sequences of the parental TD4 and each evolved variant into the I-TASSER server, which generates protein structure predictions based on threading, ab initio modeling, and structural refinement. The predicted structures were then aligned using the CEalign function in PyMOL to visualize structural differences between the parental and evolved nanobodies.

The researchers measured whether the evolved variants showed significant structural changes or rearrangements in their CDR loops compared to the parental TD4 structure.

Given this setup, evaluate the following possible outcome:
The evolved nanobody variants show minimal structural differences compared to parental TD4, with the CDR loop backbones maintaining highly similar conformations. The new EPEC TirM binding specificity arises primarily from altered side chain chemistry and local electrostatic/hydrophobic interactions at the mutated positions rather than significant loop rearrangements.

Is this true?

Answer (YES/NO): YES